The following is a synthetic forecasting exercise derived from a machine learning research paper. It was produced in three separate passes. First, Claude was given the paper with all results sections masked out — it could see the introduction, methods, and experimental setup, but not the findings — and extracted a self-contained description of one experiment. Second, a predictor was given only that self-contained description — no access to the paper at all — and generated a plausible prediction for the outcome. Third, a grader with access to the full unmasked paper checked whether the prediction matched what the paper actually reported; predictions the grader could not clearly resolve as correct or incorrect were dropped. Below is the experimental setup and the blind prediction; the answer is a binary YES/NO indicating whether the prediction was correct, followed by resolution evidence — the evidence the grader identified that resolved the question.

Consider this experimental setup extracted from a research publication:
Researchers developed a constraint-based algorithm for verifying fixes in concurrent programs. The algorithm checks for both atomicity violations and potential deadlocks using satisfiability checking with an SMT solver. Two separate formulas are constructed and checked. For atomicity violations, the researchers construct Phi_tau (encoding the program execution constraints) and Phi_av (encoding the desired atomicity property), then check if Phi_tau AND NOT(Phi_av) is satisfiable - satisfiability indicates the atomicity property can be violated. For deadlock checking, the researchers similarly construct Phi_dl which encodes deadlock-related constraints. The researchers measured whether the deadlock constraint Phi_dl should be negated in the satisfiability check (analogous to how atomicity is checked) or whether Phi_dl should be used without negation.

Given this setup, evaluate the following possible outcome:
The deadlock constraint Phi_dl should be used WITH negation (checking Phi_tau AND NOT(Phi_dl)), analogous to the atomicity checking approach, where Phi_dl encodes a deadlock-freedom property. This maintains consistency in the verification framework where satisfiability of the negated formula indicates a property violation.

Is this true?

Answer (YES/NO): NO